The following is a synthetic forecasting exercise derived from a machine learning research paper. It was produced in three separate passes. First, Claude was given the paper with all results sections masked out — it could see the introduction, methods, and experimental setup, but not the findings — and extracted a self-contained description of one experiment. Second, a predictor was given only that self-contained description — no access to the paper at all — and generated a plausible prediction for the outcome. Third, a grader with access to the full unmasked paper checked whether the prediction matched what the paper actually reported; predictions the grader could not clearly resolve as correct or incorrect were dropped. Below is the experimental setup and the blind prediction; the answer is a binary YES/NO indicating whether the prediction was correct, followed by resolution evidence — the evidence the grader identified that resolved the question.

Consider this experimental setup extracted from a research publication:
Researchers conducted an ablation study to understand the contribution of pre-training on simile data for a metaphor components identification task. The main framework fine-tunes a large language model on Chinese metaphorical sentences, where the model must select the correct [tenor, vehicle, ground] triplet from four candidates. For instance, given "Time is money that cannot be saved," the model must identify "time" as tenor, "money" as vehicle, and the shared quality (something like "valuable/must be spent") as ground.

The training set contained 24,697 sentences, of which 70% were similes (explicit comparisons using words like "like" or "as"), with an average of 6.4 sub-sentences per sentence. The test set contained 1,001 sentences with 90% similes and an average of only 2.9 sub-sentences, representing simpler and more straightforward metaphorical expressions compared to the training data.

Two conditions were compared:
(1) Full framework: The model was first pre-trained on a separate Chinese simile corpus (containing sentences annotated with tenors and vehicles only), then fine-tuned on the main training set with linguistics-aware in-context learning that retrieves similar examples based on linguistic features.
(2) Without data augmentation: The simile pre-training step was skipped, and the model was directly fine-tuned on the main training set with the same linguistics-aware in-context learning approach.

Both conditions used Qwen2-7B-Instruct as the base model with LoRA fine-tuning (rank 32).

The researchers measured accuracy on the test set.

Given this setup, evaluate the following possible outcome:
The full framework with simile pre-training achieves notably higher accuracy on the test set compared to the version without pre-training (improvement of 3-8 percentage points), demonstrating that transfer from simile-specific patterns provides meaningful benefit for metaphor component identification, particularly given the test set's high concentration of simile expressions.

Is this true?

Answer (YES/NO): NO